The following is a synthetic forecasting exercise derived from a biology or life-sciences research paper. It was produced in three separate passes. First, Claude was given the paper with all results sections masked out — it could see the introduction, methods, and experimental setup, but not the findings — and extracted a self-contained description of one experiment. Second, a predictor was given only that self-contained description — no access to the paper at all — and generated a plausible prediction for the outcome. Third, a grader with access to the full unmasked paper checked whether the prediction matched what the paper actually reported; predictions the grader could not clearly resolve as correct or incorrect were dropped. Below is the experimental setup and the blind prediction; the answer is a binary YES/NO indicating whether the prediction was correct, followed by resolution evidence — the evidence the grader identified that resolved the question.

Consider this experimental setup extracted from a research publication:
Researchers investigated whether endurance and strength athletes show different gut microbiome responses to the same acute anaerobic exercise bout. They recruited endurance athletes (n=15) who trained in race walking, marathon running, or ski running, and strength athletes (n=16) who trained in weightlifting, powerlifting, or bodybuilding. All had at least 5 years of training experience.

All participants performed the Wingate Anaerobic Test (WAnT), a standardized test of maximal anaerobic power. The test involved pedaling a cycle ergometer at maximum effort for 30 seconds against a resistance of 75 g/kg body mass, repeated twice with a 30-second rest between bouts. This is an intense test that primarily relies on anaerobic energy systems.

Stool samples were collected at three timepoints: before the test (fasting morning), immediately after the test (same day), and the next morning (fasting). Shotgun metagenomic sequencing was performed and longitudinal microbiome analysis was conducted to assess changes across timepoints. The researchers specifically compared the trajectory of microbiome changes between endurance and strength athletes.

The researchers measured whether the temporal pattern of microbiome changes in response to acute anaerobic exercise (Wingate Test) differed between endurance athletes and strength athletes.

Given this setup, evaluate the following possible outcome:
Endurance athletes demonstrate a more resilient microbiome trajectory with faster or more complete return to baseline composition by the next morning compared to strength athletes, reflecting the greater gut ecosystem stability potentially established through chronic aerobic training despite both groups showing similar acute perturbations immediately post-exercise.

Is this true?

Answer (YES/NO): NO